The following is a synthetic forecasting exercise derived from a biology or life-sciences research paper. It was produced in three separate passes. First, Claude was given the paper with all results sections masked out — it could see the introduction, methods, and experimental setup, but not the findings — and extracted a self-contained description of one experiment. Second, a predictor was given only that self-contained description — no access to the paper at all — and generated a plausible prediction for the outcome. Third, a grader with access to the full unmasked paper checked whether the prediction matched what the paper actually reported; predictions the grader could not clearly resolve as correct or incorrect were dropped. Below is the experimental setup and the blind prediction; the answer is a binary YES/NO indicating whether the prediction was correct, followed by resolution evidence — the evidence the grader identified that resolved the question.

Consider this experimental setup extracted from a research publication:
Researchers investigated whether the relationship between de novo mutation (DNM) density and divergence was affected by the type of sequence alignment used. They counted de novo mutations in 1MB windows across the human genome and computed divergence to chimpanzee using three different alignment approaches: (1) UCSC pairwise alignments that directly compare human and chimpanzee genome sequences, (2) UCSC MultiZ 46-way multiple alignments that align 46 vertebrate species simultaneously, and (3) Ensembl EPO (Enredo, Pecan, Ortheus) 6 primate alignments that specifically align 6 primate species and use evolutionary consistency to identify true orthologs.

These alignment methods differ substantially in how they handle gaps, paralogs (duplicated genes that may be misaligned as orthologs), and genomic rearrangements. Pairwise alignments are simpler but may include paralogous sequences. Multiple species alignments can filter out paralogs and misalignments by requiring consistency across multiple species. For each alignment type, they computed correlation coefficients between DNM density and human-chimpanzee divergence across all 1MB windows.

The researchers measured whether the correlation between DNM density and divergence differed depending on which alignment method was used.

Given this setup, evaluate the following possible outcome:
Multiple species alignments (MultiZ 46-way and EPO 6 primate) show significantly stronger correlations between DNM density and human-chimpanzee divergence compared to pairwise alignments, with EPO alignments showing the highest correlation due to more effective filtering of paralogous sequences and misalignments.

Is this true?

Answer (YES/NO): NO